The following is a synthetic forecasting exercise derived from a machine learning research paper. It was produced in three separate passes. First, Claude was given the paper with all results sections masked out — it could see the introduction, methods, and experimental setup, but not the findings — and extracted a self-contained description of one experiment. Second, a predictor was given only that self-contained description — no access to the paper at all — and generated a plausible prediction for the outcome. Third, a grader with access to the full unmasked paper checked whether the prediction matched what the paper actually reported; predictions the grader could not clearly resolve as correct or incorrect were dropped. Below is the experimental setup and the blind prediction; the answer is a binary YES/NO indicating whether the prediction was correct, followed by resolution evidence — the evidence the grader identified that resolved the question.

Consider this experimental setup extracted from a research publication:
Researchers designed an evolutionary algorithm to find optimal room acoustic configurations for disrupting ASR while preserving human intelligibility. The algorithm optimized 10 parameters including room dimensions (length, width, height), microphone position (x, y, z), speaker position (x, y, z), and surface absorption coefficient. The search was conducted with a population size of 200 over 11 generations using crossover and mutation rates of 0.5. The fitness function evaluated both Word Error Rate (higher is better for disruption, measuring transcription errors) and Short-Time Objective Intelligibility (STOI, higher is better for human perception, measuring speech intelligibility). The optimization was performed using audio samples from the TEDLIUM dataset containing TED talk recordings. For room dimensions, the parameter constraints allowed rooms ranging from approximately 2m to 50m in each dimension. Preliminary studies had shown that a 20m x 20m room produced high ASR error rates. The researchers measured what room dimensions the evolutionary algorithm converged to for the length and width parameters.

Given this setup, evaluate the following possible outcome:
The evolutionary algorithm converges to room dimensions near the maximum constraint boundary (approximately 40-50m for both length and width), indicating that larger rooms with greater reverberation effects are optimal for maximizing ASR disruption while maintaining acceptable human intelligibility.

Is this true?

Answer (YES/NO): NO